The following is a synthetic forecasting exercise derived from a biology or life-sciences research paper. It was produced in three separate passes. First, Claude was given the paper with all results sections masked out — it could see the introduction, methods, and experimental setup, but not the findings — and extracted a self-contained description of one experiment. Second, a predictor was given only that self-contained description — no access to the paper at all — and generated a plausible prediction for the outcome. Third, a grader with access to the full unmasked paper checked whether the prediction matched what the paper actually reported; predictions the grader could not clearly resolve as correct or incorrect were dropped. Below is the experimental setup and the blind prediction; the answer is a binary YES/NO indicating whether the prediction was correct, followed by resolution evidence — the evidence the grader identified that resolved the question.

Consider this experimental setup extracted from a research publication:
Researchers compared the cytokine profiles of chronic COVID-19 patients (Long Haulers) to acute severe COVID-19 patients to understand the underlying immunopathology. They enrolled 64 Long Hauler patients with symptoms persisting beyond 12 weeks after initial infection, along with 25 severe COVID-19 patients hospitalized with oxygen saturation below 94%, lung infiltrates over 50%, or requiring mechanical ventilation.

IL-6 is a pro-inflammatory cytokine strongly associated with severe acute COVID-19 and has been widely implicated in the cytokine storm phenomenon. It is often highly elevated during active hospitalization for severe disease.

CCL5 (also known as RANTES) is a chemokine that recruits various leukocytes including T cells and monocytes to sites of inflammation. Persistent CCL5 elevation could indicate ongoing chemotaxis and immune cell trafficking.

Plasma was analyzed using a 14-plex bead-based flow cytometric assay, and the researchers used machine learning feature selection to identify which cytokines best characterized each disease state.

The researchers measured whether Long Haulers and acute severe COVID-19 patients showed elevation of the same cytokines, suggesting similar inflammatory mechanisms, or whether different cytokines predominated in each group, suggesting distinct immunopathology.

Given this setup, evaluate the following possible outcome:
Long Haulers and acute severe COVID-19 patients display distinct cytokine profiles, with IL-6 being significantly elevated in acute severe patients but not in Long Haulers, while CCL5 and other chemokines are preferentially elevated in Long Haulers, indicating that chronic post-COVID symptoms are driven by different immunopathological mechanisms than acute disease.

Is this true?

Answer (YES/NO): NO